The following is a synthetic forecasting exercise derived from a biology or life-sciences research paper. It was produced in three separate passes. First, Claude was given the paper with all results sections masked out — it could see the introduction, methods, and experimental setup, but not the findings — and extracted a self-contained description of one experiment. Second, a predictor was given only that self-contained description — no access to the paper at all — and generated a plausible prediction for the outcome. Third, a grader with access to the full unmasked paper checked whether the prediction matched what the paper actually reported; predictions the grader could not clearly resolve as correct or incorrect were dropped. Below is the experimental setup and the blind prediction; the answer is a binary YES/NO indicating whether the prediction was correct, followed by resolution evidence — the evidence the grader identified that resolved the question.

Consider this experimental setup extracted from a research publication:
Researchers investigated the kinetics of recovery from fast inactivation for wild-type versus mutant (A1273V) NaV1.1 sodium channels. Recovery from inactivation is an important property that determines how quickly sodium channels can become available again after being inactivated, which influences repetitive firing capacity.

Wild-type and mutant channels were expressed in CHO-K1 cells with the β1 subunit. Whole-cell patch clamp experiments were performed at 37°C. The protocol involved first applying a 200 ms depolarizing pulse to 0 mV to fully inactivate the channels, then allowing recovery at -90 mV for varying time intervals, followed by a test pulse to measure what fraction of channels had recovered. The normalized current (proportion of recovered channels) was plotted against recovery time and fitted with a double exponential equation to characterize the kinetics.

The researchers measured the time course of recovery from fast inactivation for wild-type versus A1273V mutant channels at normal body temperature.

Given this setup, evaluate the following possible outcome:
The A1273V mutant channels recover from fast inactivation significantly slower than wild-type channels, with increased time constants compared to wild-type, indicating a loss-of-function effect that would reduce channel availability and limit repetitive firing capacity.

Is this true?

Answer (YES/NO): NO